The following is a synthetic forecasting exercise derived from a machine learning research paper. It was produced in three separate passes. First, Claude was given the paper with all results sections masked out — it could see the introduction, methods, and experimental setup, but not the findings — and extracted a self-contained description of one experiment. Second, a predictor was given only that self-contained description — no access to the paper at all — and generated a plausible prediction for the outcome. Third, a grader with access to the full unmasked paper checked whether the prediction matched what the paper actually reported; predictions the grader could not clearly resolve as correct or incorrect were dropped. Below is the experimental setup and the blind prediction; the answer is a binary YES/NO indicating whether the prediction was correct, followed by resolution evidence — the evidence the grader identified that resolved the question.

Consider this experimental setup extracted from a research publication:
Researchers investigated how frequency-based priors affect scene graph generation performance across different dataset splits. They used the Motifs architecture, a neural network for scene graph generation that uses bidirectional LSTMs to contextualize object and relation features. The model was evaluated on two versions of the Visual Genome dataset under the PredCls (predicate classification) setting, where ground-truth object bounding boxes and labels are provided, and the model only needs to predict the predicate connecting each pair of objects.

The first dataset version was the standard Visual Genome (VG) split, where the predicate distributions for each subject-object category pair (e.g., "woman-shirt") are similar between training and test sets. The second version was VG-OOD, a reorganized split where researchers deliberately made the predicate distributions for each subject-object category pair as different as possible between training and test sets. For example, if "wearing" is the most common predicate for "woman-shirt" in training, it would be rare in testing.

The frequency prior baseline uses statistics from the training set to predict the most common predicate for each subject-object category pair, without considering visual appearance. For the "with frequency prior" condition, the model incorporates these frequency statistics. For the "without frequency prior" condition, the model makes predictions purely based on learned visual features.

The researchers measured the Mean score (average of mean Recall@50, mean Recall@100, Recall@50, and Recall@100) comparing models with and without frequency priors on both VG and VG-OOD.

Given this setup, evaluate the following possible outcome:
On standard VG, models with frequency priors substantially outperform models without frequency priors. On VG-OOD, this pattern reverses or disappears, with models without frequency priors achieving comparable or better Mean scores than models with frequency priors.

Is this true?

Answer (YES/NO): NO